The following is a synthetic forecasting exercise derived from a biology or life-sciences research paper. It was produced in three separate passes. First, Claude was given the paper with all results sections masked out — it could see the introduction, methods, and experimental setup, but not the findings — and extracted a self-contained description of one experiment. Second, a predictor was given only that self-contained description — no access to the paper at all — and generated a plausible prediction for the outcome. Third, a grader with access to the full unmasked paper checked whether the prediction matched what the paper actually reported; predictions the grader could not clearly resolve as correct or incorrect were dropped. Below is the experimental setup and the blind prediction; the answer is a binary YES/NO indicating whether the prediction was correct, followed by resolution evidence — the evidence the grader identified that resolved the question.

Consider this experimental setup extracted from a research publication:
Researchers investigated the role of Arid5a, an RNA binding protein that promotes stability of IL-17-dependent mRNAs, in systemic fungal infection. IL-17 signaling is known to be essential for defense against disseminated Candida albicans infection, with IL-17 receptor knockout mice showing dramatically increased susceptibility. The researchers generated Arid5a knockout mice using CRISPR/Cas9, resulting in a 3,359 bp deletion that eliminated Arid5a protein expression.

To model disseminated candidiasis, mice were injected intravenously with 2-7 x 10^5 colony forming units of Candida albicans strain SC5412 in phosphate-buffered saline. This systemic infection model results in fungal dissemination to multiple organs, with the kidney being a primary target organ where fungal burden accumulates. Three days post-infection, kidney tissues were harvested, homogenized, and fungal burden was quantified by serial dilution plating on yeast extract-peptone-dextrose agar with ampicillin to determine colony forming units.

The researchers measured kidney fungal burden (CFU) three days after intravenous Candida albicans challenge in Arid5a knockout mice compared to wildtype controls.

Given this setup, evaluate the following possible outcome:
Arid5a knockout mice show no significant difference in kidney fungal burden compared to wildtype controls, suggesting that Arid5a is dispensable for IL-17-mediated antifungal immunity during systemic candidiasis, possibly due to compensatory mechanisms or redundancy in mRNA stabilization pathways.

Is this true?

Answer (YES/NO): YES